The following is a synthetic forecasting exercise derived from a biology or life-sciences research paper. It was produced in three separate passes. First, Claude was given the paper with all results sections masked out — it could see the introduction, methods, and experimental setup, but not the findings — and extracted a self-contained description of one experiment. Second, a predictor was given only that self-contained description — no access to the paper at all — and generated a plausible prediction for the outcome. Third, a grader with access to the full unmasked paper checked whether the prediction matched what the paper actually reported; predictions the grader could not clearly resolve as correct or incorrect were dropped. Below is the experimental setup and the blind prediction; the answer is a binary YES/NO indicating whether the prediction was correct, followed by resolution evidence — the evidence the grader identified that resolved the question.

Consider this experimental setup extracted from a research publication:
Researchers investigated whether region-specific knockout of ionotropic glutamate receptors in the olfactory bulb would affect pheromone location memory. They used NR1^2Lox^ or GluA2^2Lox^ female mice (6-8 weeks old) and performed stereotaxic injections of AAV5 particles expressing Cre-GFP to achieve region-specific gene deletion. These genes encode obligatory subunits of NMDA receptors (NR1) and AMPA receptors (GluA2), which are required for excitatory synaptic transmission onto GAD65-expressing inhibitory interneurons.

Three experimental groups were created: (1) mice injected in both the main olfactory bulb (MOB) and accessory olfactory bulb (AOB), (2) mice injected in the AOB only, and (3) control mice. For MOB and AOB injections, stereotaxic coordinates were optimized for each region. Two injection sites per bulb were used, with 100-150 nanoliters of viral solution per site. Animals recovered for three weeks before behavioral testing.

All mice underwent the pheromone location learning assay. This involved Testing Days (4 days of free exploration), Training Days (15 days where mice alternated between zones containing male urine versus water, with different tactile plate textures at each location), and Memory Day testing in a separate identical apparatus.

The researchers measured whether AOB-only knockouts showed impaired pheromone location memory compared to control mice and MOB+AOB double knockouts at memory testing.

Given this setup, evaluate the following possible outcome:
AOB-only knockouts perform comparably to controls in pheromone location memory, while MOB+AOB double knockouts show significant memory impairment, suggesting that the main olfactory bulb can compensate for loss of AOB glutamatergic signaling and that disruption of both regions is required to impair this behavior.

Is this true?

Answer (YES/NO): NO